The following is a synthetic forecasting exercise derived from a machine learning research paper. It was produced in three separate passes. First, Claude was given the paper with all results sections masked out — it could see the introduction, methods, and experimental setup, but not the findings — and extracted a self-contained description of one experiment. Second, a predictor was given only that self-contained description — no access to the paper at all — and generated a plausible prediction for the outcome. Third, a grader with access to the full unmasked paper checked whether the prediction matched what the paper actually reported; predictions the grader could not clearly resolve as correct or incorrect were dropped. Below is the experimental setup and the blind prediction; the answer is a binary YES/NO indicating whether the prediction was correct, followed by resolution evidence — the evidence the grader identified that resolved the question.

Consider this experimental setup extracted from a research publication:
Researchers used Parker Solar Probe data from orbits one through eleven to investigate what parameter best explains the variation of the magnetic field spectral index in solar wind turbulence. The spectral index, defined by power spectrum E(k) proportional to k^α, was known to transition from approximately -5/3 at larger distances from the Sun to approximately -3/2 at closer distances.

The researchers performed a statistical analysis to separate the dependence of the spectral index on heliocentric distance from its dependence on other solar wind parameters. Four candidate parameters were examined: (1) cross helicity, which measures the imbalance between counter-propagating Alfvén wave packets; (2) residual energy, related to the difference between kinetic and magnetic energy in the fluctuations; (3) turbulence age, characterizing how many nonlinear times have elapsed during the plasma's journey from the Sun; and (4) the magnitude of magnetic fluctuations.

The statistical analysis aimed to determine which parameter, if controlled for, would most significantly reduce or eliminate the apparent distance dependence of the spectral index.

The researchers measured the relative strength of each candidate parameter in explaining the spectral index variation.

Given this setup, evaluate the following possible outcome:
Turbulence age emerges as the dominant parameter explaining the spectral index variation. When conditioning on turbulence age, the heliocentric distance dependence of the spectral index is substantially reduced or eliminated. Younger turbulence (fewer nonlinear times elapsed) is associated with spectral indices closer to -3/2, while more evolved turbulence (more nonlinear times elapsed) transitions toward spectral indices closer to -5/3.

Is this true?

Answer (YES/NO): NO